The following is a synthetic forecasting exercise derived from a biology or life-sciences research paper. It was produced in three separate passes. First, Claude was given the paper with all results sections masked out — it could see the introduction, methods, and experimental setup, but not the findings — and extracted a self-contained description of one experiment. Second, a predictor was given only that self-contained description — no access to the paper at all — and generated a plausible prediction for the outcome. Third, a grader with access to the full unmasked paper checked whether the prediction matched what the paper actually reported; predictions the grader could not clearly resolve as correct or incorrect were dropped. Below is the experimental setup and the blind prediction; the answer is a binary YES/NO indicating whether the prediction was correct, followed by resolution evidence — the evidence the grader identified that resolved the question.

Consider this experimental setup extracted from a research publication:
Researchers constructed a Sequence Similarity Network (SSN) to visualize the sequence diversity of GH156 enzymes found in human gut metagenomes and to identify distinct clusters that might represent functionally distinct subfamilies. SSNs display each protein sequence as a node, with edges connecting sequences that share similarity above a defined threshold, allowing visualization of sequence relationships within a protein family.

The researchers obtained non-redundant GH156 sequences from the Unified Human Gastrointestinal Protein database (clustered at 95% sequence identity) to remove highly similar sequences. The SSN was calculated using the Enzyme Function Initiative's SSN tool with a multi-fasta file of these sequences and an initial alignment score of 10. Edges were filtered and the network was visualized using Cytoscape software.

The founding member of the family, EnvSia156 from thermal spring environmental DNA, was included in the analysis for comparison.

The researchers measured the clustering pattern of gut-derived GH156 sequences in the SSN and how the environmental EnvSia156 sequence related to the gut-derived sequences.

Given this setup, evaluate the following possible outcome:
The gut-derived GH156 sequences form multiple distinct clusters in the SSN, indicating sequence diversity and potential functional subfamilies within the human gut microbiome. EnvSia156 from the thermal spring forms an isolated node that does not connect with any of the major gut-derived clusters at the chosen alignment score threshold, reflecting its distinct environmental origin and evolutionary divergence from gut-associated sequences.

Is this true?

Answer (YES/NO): NO